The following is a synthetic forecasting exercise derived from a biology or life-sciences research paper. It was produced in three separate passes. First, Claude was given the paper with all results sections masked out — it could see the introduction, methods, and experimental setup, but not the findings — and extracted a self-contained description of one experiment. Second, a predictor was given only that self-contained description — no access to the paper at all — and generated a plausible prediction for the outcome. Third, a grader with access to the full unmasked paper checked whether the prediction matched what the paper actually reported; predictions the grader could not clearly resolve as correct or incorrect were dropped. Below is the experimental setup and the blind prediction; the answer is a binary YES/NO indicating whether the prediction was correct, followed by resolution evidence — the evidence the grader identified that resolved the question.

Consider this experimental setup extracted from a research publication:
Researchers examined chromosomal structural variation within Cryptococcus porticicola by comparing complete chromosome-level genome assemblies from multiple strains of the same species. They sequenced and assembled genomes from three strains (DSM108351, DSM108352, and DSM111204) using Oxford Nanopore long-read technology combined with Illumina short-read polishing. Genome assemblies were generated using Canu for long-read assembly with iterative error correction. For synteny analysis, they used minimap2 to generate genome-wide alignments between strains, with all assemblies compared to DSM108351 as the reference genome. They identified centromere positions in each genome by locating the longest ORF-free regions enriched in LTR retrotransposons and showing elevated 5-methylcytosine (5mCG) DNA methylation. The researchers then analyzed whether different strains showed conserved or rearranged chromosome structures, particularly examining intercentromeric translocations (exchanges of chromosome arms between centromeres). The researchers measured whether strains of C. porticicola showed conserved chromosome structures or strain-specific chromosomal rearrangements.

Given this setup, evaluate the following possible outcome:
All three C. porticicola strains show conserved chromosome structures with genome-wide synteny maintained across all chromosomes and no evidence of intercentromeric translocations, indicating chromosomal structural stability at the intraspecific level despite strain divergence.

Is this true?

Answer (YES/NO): NO